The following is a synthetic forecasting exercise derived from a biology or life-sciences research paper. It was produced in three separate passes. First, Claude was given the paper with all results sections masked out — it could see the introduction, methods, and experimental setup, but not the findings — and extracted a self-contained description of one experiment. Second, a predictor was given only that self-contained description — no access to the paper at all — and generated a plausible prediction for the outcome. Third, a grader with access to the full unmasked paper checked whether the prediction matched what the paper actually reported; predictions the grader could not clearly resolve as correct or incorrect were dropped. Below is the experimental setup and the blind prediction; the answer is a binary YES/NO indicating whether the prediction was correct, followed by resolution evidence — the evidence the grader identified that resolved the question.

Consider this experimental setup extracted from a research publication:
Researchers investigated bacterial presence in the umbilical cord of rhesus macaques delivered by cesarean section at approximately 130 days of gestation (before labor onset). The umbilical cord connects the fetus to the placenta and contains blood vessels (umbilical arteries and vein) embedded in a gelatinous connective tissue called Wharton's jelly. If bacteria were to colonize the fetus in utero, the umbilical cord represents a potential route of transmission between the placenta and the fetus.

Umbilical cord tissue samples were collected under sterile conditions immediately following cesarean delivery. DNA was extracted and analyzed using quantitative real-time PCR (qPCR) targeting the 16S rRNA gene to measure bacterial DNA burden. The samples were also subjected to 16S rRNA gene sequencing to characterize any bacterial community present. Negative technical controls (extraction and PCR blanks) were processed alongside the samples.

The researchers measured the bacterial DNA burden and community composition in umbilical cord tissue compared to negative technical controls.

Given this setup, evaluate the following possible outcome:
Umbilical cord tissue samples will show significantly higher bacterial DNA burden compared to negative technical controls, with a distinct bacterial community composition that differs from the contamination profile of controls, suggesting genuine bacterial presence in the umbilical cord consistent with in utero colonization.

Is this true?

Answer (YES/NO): NO